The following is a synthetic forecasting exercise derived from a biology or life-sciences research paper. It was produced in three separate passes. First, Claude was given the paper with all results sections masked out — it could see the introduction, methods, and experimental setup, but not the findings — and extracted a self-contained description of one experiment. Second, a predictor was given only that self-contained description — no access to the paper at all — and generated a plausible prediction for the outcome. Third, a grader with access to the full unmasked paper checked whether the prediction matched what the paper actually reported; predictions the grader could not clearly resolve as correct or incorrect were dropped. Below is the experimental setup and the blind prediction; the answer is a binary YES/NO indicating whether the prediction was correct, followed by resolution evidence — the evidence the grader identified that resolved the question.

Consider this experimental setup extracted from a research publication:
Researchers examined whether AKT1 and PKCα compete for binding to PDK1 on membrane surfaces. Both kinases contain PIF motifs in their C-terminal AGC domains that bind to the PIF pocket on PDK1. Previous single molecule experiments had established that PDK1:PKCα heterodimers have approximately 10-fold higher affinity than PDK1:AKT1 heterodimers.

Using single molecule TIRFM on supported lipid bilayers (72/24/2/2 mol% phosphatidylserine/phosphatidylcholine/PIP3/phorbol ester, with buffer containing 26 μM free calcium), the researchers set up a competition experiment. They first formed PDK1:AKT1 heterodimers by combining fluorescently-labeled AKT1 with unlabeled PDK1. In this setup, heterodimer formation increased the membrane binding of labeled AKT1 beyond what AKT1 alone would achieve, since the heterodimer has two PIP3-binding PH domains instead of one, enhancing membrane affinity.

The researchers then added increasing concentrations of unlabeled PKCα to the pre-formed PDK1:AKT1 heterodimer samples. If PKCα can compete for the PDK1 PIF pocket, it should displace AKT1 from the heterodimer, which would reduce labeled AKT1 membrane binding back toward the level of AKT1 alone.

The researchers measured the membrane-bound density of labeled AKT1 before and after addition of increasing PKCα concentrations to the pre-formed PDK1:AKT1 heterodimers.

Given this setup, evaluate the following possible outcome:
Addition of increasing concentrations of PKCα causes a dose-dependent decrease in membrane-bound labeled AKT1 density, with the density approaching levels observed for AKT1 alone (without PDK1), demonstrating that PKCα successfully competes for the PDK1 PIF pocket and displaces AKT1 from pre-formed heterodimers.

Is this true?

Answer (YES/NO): NO